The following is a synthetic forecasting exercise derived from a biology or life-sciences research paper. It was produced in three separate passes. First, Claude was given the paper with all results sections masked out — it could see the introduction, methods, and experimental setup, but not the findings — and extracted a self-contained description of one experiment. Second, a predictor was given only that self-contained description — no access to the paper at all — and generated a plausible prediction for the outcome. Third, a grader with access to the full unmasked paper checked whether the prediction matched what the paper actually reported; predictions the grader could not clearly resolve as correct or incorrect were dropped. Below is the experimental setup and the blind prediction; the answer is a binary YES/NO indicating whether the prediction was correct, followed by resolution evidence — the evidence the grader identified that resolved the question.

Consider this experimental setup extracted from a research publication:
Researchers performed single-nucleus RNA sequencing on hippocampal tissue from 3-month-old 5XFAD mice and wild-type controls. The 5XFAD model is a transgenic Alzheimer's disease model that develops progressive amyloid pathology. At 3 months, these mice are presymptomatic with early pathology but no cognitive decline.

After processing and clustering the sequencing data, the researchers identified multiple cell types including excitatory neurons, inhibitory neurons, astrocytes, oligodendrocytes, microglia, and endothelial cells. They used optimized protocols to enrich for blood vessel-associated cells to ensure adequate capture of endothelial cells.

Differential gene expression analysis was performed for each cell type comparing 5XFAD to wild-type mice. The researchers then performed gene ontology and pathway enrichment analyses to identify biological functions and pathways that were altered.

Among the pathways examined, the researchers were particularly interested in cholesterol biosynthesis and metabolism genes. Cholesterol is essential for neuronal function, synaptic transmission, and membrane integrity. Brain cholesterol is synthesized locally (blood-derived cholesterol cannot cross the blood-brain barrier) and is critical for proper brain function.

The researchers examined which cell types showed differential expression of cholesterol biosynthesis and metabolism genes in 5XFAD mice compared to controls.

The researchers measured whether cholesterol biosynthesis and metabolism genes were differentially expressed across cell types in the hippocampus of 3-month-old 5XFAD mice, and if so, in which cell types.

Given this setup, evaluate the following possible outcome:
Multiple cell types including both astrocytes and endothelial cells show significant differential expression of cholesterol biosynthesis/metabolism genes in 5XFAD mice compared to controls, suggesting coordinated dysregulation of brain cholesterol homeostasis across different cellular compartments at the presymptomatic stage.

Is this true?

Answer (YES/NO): NO